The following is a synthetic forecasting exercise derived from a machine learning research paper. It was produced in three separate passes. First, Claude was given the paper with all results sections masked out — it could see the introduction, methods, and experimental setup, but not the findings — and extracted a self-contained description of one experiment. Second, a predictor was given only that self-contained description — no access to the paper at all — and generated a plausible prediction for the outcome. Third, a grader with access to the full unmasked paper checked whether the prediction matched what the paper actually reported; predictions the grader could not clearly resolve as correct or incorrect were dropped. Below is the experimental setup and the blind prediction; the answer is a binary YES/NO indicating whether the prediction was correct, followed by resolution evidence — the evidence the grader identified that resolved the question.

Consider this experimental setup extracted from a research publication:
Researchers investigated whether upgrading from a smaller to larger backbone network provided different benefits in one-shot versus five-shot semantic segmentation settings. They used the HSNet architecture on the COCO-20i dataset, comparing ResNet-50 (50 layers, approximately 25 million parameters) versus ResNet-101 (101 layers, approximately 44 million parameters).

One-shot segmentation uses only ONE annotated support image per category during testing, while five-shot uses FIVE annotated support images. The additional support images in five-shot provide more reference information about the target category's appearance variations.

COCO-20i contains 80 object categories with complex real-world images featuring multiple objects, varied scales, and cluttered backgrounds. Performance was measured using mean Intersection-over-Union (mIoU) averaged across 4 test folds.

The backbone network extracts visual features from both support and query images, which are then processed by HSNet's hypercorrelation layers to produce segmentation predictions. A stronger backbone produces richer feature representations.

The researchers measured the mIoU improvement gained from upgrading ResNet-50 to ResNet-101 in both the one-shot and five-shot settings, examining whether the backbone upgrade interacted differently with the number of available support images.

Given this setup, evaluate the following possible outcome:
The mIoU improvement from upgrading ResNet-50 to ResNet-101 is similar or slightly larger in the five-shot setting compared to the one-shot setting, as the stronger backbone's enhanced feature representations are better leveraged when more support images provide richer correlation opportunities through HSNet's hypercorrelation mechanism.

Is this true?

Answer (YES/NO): YES